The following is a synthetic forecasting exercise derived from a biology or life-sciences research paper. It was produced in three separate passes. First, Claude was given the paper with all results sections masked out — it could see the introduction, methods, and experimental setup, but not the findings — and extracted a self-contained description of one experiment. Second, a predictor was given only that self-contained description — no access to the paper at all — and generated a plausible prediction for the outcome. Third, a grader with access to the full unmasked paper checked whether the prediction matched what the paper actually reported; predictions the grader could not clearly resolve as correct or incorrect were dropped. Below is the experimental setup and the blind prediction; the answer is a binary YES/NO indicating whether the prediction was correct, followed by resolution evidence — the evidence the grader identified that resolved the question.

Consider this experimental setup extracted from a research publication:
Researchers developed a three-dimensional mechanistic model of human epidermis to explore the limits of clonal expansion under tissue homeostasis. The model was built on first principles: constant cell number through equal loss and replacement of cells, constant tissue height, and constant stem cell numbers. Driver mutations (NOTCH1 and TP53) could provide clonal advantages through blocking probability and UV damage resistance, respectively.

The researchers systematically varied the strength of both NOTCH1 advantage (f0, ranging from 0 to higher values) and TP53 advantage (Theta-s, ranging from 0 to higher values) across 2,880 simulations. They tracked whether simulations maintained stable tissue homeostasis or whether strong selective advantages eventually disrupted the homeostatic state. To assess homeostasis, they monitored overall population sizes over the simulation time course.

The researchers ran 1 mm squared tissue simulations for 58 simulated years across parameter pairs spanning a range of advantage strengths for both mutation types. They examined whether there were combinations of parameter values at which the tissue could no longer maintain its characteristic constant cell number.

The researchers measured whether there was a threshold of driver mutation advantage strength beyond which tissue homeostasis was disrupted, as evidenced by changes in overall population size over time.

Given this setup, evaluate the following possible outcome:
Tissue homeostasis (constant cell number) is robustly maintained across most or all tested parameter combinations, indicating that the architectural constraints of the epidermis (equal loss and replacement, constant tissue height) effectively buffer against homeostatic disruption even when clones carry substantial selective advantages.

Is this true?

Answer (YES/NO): NO